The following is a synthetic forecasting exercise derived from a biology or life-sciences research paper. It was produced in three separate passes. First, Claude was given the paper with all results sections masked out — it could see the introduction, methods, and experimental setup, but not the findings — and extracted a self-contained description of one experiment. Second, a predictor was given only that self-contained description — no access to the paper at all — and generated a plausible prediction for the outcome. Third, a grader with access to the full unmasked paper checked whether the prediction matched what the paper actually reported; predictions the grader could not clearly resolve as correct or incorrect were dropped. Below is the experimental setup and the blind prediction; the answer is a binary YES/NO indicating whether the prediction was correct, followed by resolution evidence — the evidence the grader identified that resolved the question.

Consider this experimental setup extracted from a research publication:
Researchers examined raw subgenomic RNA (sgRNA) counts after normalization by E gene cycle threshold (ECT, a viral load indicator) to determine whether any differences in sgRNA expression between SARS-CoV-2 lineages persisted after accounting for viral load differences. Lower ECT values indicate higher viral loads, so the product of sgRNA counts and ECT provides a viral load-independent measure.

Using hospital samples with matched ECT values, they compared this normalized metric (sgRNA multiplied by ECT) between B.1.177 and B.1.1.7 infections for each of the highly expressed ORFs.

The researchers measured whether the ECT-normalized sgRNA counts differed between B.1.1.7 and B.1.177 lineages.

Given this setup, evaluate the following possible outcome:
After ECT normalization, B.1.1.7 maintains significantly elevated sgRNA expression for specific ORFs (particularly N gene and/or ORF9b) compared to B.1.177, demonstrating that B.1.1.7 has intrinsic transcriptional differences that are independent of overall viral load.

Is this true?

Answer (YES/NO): YES